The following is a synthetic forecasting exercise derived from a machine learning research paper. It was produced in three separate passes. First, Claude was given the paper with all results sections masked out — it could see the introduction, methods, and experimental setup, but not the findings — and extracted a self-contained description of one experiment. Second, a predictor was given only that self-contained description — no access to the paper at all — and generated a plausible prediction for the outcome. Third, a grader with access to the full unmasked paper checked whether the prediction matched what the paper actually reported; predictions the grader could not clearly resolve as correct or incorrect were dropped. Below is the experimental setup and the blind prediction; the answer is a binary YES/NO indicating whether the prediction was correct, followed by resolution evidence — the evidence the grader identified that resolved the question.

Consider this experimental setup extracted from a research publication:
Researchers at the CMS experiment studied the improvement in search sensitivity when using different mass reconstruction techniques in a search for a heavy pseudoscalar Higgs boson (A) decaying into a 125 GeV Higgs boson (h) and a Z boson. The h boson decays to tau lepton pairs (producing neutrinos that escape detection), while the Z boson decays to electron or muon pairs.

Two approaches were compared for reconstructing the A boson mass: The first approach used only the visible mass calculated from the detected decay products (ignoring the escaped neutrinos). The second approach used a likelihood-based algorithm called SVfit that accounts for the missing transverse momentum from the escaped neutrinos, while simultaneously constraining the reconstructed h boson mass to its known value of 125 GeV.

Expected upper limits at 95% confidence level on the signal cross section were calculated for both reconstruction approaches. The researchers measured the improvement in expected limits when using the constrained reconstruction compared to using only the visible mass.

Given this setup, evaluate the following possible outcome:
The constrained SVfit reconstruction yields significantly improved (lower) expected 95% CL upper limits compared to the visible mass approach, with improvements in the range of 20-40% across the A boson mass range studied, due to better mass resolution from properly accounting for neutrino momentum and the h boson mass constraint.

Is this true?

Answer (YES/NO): YES